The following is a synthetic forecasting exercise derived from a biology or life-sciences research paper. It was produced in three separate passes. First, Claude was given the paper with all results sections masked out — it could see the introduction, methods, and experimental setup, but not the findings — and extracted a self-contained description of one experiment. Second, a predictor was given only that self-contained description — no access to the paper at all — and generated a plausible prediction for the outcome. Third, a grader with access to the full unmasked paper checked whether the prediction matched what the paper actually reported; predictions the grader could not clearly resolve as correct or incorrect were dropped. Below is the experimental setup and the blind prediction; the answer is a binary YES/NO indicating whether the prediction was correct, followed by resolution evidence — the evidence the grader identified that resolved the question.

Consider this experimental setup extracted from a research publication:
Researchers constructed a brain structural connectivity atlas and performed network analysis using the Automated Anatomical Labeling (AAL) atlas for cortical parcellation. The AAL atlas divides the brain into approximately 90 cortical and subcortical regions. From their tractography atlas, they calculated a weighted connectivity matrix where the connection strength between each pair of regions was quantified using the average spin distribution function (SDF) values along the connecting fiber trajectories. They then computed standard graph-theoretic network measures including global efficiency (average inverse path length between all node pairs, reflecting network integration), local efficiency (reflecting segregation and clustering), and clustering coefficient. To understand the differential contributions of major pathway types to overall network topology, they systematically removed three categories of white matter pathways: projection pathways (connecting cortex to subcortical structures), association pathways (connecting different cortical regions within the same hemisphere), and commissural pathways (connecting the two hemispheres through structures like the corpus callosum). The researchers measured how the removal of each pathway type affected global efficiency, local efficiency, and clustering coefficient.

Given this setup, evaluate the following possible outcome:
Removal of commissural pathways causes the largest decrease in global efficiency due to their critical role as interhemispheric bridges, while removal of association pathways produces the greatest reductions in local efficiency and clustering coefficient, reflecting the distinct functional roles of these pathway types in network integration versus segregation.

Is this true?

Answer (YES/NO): YES